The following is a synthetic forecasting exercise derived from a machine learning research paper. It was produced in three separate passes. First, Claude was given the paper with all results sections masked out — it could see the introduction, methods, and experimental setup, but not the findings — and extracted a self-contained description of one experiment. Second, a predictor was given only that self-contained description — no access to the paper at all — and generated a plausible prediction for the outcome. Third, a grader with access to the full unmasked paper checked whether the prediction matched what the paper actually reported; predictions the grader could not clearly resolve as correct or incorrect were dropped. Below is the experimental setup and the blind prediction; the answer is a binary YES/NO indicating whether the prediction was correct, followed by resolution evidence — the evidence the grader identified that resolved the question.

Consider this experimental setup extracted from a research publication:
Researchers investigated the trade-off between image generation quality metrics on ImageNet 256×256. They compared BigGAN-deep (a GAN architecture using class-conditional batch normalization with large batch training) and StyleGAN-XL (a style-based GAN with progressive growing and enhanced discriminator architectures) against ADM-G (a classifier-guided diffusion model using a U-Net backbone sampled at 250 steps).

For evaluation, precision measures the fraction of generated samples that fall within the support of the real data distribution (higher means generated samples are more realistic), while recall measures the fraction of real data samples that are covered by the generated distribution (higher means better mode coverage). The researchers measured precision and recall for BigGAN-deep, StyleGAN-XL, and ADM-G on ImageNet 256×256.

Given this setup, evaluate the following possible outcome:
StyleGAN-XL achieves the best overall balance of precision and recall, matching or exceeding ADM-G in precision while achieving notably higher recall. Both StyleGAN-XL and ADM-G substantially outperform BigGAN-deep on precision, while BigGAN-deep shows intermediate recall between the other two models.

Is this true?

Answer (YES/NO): NO